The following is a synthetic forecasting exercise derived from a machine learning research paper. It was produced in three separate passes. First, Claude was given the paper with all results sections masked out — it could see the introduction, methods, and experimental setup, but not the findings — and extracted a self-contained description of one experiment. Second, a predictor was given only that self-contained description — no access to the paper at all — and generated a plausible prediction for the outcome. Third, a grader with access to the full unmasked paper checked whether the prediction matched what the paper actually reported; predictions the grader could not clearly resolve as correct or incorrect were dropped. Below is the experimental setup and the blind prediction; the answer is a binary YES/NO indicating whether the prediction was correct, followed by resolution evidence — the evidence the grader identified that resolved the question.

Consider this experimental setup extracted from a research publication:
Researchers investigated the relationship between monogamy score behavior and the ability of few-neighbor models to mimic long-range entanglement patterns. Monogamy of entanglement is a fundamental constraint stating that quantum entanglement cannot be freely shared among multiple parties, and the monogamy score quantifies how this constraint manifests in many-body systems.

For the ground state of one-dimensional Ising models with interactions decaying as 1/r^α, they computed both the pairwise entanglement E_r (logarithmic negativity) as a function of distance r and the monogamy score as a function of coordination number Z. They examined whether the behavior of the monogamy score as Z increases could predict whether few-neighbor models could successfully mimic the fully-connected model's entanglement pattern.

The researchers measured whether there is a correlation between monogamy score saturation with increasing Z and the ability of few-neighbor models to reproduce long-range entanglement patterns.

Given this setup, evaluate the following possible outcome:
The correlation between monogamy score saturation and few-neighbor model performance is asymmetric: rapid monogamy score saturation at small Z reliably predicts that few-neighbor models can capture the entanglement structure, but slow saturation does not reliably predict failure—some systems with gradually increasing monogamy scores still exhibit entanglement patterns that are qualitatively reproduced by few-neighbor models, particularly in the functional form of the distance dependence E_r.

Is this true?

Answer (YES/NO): NO